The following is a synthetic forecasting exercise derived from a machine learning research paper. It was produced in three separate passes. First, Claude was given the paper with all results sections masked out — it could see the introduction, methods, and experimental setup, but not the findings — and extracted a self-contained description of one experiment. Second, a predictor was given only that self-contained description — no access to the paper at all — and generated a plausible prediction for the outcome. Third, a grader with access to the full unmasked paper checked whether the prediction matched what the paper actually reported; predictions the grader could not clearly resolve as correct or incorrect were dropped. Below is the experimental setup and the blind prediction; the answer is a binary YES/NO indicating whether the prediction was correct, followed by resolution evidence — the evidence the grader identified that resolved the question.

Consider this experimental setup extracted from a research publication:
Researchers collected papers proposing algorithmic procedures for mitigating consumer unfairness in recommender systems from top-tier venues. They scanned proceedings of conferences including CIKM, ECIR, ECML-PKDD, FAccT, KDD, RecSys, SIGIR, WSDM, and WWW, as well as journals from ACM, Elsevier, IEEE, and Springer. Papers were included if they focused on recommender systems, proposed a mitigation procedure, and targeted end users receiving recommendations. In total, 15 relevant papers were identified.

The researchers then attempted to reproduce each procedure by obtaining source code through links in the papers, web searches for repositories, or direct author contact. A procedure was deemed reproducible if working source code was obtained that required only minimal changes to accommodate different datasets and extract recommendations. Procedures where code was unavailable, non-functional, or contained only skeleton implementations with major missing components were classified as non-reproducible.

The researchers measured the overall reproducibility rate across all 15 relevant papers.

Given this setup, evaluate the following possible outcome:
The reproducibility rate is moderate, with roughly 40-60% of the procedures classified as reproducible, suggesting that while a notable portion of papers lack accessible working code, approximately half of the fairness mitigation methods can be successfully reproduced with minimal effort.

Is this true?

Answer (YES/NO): YES